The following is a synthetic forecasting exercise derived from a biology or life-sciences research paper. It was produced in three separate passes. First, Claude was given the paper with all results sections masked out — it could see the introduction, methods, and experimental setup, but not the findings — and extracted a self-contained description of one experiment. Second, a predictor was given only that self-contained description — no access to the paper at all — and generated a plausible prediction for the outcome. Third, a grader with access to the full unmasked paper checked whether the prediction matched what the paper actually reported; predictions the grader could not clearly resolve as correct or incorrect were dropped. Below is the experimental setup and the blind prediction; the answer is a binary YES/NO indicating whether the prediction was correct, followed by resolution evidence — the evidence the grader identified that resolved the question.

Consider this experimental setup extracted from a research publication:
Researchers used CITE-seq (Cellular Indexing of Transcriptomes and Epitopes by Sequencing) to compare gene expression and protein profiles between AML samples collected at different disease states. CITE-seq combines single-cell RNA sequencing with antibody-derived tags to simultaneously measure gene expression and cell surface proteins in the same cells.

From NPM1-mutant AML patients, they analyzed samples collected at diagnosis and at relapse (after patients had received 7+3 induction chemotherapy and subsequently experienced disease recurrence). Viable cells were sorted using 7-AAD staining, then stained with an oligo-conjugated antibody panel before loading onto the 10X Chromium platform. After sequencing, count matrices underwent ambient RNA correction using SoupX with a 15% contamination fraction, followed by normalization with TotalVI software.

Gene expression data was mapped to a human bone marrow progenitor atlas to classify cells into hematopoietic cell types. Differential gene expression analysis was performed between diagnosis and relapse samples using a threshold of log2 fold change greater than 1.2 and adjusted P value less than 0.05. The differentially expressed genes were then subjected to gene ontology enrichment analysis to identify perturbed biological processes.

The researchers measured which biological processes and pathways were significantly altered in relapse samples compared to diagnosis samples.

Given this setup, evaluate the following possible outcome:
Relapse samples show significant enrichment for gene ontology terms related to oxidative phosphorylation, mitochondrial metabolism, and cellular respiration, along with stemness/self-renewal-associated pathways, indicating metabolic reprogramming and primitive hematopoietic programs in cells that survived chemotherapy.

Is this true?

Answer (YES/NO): NO